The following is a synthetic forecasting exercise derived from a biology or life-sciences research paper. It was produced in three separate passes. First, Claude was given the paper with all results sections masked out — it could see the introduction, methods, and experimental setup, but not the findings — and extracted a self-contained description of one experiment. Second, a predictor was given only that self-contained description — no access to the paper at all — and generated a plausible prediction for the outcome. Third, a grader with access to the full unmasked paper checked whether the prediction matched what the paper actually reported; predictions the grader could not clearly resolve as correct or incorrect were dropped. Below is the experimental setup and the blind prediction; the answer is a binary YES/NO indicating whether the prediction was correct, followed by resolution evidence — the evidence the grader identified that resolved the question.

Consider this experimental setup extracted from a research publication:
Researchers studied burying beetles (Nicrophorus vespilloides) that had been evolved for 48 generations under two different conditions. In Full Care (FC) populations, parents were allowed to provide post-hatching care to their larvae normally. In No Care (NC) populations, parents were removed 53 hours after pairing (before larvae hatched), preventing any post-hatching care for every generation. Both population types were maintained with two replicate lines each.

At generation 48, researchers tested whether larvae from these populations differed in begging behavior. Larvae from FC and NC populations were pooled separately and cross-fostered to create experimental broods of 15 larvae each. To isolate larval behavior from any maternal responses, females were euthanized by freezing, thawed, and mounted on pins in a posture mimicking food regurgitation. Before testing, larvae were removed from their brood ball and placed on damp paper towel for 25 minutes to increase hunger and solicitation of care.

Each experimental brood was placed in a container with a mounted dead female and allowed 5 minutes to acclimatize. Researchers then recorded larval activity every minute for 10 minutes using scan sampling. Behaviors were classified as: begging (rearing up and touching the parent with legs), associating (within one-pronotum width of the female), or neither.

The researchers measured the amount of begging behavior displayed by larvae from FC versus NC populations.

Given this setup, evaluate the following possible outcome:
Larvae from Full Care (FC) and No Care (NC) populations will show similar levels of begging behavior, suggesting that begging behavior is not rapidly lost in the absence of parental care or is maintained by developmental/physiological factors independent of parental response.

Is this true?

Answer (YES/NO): NO